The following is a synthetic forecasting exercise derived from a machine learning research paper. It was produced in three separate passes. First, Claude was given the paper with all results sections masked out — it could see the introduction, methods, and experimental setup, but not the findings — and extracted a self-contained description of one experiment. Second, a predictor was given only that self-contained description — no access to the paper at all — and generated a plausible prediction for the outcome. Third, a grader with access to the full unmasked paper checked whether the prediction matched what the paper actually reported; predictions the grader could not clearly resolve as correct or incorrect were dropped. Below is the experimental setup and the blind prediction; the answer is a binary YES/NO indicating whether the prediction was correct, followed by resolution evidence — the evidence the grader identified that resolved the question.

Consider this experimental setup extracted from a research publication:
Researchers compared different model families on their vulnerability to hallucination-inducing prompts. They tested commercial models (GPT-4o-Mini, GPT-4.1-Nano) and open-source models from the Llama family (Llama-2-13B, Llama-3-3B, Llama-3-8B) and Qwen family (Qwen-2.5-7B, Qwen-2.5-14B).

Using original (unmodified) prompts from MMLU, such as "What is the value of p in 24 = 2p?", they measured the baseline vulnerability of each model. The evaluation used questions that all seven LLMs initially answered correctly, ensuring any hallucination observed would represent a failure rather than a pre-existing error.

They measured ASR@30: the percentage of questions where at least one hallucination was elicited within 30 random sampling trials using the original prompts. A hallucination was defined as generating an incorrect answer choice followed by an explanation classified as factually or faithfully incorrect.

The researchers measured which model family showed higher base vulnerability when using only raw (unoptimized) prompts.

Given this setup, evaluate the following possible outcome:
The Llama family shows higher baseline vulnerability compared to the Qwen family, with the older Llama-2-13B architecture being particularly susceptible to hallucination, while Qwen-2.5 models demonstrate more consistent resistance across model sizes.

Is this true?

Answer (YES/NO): NO